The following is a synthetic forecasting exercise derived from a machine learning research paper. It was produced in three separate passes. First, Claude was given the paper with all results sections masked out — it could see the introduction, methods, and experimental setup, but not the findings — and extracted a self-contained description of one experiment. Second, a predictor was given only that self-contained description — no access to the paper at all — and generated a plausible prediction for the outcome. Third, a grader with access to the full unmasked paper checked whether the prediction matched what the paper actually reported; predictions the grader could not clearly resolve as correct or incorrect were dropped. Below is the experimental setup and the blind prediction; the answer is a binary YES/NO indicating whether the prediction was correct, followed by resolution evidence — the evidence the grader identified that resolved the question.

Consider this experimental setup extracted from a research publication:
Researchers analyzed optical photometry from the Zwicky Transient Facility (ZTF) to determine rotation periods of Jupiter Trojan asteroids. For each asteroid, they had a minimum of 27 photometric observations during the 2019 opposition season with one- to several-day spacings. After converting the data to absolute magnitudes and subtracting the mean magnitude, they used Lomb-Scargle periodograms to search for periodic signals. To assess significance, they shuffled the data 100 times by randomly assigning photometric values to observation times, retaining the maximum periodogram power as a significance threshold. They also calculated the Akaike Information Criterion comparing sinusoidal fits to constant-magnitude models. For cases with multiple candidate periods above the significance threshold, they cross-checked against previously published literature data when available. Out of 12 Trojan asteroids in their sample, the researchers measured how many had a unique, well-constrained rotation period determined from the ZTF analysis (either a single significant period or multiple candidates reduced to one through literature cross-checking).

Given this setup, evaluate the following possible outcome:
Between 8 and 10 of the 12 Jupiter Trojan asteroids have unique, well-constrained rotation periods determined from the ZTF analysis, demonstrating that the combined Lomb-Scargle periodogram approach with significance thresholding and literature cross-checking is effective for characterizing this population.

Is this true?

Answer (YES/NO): NO